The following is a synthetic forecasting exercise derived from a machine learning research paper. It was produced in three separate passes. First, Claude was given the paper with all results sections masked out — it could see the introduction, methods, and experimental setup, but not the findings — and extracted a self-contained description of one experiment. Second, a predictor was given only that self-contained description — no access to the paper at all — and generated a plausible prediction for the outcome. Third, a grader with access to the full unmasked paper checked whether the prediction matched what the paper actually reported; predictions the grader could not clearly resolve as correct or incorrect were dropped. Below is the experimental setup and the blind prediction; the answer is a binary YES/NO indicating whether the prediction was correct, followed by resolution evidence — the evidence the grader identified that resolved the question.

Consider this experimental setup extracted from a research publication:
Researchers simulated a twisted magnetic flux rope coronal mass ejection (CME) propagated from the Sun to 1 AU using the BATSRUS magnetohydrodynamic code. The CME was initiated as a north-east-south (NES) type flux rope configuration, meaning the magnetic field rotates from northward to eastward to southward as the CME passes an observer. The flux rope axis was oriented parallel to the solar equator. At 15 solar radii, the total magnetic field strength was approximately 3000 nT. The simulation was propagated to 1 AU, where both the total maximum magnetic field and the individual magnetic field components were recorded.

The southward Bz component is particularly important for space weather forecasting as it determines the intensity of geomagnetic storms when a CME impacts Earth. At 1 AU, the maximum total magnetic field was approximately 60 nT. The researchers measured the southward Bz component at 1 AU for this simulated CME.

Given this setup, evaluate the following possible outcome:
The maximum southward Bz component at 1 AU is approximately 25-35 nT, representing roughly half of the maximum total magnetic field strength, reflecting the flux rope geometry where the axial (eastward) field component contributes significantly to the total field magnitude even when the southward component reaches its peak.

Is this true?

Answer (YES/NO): YES